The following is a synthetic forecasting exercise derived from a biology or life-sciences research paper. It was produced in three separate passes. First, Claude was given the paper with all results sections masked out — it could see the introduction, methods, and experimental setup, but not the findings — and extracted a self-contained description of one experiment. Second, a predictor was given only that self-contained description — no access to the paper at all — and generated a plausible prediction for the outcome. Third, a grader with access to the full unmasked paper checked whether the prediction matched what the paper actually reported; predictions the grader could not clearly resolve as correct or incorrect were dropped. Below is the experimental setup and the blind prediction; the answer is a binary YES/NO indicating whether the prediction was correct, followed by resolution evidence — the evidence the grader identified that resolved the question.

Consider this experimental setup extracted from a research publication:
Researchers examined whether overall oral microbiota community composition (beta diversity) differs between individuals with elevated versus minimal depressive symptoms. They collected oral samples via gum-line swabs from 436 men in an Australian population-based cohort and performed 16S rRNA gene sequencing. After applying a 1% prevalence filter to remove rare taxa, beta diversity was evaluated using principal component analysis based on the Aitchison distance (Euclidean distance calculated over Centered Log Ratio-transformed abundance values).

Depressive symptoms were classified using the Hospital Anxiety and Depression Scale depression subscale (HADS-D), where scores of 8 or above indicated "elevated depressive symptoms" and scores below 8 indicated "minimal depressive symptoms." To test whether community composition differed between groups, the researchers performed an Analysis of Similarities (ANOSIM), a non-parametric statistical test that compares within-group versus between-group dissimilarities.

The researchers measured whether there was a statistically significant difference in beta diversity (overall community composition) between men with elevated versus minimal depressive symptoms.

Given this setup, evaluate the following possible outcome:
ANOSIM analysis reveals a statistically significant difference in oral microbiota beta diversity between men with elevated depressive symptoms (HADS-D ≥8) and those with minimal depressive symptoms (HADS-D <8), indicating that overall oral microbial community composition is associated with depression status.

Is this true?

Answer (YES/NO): NO